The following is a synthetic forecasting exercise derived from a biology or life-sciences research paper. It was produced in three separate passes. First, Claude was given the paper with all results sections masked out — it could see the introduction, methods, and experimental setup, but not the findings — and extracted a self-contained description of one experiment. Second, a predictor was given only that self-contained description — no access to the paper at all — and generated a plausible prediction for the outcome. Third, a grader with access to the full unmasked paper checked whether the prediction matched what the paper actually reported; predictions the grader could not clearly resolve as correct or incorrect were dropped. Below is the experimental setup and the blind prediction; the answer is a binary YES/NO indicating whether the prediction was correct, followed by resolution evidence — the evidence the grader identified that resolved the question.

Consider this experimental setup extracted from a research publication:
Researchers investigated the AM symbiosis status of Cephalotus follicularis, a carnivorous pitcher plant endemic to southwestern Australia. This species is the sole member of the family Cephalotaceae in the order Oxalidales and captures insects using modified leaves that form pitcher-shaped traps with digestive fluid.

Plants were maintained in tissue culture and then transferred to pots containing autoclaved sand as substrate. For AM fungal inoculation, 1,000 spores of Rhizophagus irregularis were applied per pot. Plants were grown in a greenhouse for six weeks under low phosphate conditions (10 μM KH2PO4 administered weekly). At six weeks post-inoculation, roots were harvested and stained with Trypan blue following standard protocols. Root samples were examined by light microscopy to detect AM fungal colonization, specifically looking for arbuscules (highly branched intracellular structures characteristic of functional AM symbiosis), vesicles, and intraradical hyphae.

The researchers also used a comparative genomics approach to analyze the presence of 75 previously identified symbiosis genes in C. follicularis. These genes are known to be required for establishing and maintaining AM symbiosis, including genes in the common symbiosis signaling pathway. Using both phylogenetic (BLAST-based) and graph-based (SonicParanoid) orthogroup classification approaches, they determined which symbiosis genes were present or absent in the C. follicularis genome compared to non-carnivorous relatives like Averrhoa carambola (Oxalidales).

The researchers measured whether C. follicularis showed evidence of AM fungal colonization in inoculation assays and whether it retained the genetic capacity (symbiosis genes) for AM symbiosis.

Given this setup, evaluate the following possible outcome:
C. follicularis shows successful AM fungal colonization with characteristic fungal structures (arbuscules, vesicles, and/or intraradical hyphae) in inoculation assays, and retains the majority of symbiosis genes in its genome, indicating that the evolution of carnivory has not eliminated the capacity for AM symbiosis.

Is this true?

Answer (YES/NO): NO